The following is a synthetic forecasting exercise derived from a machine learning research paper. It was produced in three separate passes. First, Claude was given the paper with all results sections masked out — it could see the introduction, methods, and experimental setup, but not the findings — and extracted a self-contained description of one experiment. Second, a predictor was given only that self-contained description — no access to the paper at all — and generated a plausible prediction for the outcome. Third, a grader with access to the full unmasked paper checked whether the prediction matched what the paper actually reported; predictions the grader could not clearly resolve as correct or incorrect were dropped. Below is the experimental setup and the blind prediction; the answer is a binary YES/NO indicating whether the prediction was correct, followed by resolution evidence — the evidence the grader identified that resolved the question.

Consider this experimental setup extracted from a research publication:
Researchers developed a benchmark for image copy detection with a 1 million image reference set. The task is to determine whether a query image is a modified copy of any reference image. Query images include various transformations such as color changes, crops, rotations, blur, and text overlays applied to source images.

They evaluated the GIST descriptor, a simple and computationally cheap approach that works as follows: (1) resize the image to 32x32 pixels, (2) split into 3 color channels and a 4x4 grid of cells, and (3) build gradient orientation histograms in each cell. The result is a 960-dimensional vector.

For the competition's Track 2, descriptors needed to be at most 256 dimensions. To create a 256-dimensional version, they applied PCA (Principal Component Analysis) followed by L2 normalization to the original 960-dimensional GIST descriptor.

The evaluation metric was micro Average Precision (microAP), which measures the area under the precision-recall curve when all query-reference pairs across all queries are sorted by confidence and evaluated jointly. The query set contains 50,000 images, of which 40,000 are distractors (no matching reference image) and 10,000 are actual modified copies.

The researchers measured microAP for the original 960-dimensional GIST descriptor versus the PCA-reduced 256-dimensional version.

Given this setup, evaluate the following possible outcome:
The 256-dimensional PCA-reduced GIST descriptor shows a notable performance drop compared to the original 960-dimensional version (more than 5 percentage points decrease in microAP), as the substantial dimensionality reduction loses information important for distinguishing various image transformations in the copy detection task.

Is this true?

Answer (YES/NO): NO